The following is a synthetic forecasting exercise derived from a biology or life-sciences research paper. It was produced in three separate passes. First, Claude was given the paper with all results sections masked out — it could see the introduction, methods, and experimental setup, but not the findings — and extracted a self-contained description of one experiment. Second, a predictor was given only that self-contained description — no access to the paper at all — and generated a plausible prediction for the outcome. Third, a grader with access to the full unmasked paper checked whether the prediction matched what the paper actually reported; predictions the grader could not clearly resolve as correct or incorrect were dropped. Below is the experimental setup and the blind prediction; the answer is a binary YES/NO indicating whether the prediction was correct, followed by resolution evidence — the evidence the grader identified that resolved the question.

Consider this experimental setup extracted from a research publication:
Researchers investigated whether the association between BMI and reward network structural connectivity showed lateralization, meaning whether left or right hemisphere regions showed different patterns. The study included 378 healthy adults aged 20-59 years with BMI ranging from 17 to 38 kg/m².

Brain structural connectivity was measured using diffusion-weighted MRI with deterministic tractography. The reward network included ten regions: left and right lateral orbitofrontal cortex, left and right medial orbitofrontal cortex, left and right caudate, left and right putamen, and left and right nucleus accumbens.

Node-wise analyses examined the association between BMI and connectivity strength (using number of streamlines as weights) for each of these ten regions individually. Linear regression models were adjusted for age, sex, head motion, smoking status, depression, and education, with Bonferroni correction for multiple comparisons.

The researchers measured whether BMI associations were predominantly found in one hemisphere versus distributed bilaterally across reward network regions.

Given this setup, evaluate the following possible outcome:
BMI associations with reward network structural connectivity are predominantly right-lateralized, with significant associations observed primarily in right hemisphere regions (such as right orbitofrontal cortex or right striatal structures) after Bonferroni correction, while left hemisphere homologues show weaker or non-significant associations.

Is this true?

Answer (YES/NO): NO